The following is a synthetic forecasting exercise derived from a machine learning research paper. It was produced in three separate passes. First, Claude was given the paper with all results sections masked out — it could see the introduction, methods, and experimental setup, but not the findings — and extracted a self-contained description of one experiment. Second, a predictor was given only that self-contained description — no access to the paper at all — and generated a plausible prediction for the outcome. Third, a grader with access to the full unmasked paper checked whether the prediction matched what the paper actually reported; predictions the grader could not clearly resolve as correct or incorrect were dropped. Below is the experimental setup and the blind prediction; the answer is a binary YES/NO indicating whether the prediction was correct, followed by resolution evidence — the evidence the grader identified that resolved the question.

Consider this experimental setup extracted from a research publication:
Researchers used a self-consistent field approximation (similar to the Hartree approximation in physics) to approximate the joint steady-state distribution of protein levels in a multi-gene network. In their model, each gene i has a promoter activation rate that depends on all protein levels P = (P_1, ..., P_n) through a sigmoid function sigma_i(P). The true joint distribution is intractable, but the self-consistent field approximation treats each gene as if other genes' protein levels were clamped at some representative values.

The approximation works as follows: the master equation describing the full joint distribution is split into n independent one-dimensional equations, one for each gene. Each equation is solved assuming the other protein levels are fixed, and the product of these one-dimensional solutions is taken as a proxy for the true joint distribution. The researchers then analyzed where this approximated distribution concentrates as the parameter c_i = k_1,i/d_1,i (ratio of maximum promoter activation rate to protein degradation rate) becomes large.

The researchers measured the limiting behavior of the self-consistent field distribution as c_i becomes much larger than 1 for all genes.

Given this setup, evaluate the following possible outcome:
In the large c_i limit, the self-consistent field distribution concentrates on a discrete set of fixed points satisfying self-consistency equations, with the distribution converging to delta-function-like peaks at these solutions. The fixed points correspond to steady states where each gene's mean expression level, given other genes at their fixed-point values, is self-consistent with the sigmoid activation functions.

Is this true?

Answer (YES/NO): YES